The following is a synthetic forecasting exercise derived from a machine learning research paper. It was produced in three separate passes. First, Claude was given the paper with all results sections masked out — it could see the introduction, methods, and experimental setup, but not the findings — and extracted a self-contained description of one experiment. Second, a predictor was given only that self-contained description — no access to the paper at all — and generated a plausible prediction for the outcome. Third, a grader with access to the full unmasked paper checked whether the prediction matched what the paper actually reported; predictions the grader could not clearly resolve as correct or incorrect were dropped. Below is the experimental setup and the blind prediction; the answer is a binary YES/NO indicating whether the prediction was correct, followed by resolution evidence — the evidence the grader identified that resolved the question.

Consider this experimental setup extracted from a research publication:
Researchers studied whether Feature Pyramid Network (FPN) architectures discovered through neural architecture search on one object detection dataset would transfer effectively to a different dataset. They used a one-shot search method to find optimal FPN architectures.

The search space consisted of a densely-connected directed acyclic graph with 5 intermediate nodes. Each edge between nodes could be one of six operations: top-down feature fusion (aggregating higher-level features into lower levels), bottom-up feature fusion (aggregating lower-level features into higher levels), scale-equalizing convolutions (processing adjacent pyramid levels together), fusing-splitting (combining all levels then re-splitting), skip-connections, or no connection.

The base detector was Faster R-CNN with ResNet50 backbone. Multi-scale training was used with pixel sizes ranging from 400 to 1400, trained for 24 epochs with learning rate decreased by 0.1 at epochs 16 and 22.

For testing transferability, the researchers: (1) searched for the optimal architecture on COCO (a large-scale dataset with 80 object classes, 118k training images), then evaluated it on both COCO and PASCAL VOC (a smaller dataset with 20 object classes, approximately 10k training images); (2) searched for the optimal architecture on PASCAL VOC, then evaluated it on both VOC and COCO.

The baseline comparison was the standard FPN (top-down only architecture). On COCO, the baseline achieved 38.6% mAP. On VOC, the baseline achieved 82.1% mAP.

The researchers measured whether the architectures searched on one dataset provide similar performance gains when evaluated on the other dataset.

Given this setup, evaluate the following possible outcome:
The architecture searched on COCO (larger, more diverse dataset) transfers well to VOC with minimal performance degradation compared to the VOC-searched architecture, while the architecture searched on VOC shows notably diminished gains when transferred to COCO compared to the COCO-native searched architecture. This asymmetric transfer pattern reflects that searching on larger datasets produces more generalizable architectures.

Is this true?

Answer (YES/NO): NO